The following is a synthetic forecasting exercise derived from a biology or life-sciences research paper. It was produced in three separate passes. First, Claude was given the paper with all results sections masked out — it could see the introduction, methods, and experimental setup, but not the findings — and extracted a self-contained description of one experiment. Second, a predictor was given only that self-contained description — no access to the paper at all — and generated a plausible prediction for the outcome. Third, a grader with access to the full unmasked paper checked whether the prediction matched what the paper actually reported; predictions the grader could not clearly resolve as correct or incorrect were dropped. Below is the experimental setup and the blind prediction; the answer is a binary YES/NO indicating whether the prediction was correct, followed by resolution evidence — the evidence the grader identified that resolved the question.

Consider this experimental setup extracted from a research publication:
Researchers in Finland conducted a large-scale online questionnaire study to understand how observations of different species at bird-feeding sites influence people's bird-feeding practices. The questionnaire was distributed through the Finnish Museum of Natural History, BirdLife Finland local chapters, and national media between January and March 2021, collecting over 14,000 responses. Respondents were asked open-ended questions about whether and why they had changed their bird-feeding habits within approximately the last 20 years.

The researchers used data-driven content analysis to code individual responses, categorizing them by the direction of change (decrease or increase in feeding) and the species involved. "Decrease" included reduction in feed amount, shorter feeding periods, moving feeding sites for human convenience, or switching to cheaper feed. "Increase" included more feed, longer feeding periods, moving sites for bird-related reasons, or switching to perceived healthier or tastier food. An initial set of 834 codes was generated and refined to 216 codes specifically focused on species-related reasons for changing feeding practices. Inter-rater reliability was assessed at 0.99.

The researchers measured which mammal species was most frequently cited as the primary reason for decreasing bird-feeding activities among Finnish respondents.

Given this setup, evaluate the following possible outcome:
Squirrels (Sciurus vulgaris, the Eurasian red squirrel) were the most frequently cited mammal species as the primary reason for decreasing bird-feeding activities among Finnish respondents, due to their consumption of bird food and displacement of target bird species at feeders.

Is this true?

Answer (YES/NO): NO